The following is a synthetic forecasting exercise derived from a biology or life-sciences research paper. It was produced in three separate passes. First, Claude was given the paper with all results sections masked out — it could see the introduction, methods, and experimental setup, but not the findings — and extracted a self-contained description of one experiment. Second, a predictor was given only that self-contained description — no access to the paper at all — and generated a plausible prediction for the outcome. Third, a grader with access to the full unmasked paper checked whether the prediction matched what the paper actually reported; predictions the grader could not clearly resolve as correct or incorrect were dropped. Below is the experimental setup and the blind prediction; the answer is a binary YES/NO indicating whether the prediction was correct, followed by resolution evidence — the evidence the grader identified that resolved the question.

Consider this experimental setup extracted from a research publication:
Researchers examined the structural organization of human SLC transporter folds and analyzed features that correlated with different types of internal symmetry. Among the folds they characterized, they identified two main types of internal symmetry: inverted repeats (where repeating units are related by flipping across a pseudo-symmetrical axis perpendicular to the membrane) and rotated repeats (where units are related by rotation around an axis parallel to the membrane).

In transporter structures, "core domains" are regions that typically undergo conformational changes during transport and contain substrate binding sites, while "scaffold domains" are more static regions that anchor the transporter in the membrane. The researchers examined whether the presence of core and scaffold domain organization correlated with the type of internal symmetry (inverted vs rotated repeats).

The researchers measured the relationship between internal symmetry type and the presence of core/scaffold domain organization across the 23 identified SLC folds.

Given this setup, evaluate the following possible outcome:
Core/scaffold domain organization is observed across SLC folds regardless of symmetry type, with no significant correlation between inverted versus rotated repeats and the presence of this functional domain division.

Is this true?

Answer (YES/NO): NO